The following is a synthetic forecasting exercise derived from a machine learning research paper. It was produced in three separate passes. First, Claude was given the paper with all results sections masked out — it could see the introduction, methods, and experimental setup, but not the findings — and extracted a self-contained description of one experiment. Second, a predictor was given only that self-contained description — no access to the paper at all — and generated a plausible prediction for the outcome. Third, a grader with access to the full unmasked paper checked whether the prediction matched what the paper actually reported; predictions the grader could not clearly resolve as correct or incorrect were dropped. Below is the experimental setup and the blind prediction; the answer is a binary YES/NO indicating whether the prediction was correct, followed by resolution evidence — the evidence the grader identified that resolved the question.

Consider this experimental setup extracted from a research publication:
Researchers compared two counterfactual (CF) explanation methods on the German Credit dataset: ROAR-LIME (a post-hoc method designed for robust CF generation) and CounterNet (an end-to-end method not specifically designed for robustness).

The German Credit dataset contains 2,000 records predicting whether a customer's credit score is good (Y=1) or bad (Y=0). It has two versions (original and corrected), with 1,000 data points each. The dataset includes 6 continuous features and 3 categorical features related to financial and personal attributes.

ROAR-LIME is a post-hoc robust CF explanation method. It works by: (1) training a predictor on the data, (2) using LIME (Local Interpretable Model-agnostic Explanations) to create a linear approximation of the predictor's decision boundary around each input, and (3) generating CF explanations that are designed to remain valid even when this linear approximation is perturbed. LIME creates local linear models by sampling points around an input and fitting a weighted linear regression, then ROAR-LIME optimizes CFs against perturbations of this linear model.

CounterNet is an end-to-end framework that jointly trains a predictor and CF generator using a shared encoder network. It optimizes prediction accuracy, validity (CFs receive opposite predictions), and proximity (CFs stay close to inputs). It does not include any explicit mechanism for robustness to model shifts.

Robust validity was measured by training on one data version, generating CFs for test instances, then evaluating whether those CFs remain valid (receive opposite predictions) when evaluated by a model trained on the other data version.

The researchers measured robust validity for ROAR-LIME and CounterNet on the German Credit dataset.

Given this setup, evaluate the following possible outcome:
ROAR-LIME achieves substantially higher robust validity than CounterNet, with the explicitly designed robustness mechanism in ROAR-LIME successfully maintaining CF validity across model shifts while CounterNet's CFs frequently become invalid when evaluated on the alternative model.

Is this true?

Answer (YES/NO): YES